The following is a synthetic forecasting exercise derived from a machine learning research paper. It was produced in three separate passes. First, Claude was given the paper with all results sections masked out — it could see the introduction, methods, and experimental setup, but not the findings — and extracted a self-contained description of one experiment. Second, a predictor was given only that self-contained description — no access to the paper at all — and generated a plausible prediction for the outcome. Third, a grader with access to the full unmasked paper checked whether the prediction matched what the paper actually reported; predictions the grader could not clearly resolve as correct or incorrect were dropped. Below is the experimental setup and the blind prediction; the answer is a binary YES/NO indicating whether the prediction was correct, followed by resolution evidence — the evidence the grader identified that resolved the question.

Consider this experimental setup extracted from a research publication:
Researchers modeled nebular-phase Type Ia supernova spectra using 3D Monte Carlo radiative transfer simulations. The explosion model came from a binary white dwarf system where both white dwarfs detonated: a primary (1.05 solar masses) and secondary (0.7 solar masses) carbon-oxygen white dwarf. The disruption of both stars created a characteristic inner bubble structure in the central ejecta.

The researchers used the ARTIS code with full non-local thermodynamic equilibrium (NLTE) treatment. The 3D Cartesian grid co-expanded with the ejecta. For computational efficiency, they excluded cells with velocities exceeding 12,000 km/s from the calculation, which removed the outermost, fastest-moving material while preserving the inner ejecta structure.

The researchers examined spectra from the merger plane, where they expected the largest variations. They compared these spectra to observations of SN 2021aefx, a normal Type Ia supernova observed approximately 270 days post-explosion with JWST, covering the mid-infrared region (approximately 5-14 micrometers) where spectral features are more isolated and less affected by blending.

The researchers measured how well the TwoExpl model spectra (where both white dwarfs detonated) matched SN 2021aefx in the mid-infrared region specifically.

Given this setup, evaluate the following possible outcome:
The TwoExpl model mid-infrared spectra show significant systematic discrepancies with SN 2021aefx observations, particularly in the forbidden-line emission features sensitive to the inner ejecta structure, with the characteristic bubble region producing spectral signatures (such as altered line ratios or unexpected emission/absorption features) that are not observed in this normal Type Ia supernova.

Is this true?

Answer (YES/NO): NO